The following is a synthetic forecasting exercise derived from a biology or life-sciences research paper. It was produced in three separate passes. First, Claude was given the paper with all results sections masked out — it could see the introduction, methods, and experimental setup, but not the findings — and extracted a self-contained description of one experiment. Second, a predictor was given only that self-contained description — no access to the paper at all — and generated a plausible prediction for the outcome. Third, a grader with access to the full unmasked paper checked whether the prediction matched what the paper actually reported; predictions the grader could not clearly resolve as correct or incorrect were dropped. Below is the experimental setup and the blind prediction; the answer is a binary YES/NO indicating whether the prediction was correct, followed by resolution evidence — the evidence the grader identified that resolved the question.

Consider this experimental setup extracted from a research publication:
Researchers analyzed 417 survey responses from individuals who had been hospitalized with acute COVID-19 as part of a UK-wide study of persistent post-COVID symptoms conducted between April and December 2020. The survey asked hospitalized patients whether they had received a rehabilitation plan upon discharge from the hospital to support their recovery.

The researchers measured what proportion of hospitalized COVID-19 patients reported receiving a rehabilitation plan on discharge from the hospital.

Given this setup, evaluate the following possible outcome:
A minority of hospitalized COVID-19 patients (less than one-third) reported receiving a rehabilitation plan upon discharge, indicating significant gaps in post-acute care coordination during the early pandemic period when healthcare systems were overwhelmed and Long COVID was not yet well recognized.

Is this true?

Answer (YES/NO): YES